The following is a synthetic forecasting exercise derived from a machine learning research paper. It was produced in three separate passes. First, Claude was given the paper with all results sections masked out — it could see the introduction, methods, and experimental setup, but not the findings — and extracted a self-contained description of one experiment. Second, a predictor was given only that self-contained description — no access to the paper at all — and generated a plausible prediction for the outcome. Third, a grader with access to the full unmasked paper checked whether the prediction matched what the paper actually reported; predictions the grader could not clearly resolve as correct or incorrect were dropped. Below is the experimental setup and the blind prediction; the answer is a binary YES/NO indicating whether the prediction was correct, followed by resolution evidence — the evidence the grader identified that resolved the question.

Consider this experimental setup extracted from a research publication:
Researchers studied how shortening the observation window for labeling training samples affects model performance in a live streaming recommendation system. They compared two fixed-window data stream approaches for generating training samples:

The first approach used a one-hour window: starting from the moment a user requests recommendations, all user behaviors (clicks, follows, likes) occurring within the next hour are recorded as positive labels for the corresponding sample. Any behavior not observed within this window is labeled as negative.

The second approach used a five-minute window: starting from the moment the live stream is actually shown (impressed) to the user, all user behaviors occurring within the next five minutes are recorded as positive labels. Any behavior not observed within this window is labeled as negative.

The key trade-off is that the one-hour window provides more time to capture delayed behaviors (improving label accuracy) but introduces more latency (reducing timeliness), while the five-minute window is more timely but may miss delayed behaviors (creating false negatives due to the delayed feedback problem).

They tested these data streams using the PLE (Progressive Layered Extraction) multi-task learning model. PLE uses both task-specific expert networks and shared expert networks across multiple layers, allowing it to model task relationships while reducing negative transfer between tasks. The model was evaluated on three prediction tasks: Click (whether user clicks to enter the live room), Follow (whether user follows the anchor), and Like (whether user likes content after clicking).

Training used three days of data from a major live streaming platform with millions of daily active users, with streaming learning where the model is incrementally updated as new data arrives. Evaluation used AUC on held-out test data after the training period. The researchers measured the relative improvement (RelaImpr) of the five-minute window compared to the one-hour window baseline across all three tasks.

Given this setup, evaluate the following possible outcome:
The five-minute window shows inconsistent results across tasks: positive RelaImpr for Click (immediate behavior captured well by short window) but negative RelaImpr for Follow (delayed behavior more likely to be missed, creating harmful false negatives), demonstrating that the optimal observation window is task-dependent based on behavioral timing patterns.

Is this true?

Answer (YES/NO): YES